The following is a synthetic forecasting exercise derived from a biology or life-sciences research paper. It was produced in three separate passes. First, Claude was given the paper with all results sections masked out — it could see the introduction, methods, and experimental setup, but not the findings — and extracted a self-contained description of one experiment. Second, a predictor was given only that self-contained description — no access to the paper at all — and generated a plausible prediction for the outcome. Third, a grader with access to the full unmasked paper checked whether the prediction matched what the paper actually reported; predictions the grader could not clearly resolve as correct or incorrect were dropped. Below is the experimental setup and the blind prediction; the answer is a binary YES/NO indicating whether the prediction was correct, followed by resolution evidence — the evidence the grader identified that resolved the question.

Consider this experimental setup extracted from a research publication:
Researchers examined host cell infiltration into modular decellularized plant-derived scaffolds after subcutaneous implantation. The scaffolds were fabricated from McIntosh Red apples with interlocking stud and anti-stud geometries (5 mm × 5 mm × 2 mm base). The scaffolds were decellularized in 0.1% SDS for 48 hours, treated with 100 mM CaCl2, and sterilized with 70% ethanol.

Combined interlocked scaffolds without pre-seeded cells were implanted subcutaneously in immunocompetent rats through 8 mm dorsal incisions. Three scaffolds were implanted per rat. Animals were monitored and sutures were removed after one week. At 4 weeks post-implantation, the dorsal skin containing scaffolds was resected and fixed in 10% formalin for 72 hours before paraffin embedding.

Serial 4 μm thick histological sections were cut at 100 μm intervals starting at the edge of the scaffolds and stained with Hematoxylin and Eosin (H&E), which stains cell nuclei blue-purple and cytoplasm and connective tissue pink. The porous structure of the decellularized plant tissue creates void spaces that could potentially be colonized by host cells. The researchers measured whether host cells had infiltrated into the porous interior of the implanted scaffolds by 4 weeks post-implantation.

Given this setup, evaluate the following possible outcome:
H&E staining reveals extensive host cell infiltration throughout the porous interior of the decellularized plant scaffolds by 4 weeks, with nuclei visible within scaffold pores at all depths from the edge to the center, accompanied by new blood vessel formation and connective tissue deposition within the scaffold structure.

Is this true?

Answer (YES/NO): NO